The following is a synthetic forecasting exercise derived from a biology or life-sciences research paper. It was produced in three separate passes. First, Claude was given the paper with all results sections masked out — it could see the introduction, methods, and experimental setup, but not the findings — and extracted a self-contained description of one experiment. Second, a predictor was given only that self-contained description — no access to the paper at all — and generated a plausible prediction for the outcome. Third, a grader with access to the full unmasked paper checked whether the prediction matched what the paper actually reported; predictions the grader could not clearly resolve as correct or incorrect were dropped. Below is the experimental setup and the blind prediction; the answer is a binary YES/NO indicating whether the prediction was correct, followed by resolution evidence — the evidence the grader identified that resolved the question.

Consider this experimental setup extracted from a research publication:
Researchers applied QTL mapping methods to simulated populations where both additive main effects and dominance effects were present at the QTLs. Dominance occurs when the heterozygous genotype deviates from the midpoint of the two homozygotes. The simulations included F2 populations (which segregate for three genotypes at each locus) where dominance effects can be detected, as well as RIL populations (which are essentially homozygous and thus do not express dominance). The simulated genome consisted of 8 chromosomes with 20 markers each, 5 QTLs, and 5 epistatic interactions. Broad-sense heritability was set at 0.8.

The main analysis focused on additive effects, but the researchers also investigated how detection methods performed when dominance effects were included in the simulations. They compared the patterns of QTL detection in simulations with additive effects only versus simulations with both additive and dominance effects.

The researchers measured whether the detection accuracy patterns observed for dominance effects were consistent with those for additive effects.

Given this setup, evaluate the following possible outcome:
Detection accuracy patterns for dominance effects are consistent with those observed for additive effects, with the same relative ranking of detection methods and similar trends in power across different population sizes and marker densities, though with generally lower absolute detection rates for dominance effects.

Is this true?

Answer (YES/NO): NO